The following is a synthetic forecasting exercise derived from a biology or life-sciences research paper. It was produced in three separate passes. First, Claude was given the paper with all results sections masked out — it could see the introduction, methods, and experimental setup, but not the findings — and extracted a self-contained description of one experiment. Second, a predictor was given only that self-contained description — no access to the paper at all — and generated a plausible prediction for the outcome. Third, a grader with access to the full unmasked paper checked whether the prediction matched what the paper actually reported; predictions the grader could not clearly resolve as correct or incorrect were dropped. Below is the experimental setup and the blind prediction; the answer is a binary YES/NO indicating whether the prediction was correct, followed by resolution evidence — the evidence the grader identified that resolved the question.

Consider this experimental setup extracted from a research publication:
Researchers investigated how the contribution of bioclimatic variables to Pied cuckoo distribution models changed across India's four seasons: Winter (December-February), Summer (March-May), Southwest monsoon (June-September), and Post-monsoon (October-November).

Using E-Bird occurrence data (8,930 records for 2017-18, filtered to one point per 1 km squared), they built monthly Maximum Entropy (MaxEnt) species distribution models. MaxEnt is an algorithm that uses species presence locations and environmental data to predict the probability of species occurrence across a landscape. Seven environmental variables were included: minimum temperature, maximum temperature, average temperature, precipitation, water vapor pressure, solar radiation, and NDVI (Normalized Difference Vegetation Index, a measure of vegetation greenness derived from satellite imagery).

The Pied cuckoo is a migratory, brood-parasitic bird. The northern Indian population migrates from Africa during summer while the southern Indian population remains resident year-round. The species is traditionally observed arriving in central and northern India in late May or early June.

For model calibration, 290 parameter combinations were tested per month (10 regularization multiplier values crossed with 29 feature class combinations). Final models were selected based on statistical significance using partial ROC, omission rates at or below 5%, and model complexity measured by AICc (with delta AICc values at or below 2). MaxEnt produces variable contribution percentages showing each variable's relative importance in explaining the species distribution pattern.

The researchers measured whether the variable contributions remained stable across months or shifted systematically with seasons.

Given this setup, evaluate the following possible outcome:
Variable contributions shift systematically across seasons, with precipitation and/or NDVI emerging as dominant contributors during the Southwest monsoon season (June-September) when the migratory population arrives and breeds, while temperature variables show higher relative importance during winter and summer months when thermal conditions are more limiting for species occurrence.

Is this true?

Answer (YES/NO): NO